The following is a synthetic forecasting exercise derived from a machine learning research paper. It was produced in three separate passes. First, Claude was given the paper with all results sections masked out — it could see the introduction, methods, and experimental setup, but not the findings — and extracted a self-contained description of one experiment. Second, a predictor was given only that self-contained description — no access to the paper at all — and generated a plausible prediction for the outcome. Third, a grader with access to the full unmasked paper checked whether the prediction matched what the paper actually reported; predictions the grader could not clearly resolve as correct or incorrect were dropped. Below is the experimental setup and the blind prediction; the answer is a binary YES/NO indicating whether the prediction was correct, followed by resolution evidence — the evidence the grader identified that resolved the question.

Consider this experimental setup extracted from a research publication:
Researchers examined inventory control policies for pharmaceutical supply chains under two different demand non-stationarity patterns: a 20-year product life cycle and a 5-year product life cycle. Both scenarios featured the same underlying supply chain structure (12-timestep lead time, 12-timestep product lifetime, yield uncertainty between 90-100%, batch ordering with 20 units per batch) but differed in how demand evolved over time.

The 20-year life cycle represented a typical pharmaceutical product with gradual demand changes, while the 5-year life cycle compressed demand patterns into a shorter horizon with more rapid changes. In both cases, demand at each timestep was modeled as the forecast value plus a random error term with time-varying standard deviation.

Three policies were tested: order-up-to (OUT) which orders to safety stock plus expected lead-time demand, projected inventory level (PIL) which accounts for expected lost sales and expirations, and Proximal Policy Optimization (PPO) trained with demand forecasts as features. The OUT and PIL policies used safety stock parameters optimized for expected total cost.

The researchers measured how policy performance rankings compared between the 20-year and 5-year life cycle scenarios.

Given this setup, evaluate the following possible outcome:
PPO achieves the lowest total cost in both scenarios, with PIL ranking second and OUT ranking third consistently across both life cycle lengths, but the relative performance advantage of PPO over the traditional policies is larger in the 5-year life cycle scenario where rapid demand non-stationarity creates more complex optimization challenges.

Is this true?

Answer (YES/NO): NO